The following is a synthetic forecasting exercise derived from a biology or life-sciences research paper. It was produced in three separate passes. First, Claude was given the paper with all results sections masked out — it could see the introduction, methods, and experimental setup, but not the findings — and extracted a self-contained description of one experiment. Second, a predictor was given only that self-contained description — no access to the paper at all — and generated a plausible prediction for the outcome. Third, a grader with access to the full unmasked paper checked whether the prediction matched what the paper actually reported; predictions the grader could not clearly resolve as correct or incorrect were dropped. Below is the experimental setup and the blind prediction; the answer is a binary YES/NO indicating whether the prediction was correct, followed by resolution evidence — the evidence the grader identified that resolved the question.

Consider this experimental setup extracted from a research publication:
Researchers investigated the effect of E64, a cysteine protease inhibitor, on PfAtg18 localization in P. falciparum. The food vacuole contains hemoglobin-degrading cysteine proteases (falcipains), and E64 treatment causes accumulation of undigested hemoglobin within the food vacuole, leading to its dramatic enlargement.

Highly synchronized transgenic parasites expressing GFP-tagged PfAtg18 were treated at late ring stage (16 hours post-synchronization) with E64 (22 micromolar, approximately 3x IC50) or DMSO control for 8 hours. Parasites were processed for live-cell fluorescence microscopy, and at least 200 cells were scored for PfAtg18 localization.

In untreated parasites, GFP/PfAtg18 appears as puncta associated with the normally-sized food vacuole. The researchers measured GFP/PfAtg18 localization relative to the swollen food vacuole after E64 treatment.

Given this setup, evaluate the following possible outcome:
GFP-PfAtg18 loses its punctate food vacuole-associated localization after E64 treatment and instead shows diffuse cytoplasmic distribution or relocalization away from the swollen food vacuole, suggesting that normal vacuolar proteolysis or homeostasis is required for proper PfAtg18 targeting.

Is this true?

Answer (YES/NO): NO